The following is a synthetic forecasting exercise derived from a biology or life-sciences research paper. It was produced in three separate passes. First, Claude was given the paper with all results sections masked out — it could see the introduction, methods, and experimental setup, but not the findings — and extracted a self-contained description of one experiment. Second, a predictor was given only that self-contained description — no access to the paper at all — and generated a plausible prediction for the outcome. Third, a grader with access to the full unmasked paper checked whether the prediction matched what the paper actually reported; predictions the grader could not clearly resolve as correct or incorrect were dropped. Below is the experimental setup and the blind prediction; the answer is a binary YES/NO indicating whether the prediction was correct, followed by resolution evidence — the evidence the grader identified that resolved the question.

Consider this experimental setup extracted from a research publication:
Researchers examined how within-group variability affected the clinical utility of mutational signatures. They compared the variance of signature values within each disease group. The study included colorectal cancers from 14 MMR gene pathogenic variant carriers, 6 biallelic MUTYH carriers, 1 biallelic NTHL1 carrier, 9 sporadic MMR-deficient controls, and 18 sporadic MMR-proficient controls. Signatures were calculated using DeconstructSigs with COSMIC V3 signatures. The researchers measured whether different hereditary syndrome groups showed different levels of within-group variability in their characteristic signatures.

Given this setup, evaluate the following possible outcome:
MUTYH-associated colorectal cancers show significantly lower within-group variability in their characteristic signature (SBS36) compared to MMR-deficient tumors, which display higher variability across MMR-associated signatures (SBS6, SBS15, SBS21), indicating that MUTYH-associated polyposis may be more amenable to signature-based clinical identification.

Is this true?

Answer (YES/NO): NO